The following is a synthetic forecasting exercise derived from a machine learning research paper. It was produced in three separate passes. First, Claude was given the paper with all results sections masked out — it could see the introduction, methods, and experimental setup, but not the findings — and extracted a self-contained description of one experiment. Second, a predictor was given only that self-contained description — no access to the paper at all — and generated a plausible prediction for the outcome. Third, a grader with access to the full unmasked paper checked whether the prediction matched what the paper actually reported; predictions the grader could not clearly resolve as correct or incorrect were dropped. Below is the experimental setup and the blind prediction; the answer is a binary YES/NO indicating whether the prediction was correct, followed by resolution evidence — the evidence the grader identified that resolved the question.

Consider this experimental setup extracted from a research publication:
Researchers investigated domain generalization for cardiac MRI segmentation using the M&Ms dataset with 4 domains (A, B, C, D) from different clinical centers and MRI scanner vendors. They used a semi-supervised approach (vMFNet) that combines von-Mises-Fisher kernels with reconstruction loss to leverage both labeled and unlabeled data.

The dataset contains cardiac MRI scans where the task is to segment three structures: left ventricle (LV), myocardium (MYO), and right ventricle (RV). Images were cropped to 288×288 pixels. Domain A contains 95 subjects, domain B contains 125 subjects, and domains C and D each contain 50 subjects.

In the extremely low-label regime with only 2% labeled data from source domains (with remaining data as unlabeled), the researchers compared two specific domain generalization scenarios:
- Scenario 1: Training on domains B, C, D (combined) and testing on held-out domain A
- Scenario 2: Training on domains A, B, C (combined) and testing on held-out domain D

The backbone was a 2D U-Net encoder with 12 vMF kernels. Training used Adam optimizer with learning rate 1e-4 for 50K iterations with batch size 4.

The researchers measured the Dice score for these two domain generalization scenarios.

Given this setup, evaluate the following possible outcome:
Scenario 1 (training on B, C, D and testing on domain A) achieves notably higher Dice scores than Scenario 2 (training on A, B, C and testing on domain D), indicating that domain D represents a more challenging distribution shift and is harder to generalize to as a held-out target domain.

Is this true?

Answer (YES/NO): NO